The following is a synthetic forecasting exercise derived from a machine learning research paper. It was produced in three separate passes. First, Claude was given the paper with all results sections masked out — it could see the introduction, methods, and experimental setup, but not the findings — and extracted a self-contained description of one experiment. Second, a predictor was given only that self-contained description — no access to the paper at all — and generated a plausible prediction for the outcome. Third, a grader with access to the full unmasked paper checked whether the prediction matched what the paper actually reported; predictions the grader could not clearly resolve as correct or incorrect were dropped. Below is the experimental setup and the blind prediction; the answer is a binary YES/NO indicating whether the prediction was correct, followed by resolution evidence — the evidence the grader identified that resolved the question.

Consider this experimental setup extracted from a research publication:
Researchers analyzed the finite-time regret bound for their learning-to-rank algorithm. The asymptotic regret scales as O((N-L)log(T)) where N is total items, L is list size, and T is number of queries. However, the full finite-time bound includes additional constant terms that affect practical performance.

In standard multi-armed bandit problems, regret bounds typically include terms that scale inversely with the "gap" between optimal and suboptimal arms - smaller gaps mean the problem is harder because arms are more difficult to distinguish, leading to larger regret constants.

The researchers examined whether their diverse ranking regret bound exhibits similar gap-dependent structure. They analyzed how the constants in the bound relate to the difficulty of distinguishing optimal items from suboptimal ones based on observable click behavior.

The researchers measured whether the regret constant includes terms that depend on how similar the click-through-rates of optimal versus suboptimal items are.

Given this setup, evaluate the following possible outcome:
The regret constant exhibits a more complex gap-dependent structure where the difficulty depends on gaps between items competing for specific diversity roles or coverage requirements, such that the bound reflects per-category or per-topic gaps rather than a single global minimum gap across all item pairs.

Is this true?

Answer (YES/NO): YES